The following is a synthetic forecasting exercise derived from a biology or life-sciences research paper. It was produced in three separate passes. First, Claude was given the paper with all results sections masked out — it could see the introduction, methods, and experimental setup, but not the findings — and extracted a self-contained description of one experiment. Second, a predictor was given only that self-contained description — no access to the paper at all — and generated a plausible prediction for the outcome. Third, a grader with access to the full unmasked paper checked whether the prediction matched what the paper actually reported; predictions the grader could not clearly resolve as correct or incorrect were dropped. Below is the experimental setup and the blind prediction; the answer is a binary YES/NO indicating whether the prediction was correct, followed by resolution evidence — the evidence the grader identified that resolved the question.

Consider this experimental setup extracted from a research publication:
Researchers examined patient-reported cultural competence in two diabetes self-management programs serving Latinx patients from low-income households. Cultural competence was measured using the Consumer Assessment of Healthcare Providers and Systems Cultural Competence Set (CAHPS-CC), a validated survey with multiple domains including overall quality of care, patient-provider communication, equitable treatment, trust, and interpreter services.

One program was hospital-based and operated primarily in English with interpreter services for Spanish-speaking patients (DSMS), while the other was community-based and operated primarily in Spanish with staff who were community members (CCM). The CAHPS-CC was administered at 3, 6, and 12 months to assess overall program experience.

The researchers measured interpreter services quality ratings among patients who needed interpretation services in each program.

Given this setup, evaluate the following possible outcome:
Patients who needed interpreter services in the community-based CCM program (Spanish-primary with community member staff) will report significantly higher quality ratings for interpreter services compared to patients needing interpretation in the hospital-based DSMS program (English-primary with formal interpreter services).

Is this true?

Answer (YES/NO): NO